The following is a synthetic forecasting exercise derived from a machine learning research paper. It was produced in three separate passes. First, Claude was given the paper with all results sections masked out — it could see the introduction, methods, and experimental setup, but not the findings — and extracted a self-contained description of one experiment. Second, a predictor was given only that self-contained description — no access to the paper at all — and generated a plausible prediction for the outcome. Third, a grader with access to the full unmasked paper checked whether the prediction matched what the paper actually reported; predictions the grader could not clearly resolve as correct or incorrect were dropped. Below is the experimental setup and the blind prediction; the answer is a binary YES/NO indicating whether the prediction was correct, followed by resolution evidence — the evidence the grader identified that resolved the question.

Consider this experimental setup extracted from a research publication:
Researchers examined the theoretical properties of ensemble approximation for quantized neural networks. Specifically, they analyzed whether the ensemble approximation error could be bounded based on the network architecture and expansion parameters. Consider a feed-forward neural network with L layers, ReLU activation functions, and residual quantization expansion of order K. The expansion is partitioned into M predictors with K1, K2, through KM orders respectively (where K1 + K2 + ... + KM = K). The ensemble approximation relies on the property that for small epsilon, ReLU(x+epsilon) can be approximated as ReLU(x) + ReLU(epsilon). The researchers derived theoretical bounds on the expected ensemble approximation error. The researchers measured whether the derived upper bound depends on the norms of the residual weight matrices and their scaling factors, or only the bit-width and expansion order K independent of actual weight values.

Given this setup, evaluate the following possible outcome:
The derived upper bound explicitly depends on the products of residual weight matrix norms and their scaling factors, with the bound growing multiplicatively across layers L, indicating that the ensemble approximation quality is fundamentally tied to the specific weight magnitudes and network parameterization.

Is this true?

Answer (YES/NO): YES